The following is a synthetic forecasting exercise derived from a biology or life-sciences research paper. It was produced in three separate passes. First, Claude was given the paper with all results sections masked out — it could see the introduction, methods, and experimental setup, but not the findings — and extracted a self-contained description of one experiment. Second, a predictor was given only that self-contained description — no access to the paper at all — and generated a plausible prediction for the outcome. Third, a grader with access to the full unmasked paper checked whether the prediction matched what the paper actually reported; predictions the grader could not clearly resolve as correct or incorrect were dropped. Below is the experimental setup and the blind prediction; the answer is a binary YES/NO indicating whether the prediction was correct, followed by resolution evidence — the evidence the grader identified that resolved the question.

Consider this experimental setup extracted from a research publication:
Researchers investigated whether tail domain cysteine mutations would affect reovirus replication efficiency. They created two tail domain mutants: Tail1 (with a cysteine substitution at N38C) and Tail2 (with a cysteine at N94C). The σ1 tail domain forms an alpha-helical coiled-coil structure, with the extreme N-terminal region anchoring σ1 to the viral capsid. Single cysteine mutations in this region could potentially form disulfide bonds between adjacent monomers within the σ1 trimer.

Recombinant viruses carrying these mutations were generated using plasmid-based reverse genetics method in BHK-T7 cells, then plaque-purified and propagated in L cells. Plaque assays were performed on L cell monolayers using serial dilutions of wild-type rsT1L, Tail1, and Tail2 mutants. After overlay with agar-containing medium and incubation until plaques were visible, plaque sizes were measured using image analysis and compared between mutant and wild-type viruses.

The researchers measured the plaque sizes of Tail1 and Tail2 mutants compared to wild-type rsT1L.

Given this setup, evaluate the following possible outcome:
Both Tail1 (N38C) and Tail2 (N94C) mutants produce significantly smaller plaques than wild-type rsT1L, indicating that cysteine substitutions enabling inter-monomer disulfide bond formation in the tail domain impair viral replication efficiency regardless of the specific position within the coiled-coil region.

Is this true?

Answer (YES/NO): NO